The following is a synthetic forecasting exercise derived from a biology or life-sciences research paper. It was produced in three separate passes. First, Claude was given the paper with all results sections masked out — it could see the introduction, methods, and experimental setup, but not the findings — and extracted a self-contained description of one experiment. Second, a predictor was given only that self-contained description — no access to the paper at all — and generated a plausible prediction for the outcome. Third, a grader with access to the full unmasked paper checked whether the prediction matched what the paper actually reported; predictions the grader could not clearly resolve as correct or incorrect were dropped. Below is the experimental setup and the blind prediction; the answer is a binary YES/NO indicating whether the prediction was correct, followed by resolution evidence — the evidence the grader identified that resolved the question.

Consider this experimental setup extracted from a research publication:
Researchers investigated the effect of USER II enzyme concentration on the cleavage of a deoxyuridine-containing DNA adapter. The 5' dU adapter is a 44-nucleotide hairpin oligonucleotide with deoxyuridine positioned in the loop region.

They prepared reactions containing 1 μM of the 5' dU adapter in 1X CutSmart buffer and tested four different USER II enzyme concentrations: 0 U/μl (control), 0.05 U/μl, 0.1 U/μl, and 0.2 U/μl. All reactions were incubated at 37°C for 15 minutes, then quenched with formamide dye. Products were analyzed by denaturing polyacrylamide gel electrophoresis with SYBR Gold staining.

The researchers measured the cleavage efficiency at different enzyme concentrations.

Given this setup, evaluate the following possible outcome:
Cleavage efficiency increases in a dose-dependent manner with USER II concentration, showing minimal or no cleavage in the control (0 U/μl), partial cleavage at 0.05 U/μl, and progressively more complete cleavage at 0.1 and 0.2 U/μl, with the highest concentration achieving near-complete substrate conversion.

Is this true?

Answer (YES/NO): NO